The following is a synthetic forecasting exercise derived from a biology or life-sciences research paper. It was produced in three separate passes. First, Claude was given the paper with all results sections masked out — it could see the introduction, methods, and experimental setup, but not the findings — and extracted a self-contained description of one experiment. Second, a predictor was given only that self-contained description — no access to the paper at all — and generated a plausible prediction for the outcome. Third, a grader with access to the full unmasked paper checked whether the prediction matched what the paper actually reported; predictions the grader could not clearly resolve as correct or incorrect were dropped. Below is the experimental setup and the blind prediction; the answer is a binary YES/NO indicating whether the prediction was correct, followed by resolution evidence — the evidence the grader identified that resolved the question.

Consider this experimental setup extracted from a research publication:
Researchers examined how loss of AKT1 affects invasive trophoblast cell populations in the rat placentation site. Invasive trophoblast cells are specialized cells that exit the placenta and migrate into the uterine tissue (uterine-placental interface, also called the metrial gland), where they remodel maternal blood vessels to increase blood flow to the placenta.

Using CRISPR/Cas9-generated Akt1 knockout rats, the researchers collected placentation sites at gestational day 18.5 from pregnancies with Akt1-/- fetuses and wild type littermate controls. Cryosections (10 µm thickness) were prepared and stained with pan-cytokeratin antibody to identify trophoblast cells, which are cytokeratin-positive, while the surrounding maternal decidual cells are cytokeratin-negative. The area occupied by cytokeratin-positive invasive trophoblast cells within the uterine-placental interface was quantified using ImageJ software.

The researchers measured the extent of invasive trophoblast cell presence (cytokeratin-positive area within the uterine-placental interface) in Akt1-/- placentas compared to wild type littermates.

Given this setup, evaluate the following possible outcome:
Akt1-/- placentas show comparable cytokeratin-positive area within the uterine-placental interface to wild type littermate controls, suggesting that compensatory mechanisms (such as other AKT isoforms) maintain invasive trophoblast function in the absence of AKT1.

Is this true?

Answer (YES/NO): NO